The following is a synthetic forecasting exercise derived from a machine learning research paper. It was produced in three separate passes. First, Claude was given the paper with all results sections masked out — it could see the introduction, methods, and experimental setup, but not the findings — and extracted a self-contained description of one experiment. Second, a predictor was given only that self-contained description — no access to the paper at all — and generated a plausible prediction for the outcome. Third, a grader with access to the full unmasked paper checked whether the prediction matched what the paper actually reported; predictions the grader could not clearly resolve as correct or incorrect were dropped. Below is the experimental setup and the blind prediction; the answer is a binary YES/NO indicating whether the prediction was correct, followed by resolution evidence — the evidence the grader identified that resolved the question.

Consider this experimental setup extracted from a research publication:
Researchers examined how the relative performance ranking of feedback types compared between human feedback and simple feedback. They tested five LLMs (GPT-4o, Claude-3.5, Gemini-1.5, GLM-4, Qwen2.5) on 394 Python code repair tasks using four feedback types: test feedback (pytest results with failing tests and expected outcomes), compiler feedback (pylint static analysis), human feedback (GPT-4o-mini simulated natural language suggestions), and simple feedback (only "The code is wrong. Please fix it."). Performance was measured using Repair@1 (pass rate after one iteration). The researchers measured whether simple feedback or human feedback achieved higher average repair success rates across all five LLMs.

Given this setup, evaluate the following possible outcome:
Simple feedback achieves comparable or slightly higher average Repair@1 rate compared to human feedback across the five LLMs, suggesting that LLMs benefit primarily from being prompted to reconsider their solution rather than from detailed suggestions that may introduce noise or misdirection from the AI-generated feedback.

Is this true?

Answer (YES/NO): YES